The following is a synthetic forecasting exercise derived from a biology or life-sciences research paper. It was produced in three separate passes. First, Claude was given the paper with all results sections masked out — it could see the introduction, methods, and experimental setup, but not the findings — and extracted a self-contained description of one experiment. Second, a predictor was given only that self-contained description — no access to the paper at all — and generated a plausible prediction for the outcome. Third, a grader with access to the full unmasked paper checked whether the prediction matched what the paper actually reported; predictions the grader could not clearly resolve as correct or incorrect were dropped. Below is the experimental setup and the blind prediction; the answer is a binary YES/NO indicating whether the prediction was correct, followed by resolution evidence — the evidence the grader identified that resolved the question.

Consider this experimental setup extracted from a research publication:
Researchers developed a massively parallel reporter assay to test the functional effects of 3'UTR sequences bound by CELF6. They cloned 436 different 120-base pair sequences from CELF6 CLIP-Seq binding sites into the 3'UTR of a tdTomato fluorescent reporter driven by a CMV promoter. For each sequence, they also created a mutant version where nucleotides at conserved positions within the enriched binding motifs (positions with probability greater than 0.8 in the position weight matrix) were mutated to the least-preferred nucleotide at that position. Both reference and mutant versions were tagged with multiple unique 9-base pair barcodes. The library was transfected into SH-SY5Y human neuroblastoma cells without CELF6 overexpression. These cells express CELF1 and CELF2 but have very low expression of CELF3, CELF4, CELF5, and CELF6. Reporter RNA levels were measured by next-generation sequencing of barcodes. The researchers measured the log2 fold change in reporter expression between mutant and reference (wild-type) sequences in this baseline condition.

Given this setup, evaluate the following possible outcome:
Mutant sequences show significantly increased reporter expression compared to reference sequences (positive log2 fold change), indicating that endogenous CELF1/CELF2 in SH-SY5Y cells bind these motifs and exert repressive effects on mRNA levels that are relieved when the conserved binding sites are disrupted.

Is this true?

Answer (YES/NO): YES